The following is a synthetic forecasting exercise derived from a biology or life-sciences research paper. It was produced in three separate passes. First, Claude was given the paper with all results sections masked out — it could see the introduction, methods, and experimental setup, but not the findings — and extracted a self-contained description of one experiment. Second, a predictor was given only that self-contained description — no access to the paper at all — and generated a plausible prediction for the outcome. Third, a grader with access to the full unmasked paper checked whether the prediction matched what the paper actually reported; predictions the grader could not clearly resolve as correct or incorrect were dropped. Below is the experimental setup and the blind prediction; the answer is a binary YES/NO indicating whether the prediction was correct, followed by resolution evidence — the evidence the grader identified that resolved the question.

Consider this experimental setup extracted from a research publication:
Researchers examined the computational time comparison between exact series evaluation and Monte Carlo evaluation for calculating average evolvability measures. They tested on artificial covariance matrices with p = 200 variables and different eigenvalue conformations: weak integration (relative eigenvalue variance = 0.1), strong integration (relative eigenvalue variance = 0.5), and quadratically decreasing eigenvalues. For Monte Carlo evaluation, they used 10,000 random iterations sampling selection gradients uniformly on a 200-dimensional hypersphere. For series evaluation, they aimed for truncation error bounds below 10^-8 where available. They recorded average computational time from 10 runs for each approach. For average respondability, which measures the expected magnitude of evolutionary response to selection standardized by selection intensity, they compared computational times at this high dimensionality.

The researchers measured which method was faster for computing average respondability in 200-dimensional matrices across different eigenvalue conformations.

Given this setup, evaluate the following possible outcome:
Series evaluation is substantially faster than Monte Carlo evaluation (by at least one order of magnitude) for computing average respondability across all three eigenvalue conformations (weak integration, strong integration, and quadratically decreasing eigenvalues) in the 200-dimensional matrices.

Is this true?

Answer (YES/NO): NO